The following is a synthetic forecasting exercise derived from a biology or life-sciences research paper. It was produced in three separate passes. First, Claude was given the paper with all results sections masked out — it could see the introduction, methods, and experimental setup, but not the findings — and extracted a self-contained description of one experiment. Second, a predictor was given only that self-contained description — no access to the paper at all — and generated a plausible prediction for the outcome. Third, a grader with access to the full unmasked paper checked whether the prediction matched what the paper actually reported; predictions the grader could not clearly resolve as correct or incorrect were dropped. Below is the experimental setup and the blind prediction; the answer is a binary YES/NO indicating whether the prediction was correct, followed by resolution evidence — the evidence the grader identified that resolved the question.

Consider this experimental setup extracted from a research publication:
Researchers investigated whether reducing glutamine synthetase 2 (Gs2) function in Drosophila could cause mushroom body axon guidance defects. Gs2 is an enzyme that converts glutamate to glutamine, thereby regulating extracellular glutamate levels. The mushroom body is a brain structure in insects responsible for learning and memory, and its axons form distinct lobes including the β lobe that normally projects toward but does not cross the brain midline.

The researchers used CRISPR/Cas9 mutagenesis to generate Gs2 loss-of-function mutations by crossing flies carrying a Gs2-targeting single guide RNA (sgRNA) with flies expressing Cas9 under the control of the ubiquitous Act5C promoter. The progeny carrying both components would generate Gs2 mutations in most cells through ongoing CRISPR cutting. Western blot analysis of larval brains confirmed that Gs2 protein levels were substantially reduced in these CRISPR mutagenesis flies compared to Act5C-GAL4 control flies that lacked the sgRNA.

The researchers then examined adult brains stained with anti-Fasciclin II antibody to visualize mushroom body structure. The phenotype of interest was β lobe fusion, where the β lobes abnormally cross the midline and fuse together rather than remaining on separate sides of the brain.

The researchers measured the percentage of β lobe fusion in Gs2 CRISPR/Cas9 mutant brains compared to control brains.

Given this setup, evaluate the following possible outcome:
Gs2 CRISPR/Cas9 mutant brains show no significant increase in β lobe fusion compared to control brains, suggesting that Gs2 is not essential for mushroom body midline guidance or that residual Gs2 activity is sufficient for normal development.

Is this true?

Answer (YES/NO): NO